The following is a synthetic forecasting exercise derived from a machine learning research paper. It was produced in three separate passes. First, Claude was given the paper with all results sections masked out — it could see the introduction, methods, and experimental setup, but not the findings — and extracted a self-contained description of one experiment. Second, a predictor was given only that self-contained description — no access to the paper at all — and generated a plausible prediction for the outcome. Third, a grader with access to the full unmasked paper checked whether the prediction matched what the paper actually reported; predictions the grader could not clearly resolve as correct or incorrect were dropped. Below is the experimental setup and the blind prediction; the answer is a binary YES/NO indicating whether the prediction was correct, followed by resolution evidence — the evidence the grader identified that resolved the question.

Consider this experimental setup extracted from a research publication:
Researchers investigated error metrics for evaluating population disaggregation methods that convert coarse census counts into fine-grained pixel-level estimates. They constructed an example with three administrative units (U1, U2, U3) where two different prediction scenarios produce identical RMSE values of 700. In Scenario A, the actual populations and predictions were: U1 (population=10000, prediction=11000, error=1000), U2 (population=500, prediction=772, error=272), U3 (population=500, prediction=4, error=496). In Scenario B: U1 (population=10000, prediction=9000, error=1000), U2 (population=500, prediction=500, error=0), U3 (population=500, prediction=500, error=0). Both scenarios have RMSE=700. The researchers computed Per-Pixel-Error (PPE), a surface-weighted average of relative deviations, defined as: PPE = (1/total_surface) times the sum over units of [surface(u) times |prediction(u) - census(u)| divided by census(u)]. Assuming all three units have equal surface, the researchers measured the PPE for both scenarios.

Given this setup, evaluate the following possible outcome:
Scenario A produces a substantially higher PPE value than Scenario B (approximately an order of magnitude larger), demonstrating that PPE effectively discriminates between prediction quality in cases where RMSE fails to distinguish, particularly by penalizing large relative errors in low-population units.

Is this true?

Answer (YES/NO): YES